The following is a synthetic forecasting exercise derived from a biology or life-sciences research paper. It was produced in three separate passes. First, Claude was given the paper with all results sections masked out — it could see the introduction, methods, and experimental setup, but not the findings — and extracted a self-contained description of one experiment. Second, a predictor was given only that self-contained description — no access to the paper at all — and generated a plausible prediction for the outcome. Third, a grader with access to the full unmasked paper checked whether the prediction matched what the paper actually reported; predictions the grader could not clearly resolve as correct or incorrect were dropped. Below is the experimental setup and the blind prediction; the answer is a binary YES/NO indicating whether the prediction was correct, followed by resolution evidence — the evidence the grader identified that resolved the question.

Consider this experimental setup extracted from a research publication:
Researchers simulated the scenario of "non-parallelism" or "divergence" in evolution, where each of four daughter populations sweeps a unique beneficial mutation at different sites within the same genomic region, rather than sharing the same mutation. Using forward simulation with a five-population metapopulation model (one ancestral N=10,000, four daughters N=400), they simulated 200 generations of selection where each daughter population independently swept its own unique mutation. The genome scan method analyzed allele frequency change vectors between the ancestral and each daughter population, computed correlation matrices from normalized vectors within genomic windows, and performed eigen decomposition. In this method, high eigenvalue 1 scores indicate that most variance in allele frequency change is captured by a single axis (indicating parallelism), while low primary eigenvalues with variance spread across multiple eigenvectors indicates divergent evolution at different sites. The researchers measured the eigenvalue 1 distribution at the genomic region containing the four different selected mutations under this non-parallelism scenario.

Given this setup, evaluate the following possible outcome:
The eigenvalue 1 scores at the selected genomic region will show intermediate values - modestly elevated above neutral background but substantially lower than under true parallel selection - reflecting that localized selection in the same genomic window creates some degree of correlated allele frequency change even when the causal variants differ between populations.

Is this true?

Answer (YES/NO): NO